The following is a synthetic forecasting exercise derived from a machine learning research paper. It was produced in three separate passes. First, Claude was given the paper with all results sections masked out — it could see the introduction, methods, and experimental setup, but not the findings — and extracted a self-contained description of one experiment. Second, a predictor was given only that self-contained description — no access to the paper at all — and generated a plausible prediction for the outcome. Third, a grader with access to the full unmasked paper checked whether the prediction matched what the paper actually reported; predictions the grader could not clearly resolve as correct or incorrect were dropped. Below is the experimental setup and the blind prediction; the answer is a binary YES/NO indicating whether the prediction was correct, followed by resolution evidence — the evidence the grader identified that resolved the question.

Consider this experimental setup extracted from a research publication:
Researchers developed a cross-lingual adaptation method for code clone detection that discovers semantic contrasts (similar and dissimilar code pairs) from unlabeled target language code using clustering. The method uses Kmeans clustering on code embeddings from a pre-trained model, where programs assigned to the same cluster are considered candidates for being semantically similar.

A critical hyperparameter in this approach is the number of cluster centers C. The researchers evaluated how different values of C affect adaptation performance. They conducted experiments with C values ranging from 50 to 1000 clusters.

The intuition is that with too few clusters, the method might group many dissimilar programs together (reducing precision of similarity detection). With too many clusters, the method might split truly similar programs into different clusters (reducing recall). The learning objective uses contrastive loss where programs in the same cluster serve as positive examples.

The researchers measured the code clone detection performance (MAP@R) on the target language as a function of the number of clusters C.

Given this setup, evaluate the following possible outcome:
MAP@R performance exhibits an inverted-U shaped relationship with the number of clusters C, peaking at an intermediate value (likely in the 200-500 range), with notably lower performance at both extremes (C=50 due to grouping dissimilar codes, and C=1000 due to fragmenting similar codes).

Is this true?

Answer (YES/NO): NO